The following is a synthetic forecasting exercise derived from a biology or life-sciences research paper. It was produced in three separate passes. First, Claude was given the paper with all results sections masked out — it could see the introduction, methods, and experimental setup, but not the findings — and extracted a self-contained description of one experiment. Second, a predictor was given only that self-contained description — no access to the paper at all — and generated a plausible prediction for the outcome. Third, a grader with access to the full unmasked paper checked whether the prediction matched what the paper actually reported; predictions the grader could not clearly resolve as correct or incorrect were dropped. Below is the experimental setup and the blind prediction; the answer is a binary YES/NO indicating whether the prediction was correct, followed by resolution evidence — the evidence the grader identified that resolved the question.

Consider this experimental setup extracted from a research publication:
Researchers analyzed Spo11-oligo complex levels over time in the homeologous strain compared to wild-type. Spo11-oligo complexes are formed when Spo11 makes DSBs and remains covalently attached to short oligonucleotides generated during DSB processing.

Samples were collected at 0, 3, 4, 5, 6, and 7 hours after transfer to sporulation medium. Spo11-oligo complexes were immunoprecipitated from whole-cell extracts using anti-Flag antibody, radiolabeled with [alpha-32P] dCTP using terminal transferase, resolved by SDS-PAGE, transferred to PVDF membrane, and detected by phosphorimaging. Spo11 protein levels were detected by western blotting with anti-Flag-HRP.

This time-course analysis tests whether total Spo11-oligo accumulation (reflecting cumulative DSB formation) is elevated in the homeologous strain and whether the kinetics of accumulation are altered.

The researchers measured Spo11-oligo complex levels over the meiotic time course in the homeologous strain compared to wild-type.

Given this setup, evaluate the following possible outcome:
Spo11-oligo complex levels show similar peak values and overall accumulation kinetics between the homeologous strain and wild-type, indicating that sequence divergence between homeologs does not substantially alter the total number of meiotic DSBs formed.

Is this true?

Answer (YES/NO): NO